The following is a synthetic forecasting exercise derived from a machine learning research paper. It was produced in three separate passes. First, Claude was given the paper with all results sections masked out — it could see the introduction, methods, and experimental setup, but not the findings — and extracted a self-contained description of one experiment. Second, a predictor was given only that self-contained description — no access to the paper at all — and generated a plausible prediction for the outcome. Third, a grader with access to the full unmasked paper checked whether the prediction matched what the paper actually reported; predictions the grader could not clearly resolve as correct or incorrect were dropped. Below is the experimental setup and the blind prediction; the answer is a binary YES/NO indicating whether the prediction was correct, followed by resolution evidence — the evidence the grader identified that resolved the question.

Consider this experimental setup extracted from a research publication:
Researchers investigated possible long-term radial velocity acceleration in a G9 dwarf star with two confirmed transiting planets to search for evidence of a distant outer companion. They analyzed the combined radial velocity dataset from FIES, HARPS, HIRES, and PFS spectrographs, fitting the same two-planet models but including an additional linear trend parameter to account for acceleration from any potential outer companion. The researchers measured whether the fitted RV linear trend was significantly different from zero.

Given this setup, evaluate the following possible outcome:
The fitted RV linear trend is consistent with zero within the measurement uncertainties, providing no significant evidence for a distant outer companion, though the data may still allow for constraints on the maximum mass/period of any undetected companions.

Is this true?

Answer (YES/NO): YES